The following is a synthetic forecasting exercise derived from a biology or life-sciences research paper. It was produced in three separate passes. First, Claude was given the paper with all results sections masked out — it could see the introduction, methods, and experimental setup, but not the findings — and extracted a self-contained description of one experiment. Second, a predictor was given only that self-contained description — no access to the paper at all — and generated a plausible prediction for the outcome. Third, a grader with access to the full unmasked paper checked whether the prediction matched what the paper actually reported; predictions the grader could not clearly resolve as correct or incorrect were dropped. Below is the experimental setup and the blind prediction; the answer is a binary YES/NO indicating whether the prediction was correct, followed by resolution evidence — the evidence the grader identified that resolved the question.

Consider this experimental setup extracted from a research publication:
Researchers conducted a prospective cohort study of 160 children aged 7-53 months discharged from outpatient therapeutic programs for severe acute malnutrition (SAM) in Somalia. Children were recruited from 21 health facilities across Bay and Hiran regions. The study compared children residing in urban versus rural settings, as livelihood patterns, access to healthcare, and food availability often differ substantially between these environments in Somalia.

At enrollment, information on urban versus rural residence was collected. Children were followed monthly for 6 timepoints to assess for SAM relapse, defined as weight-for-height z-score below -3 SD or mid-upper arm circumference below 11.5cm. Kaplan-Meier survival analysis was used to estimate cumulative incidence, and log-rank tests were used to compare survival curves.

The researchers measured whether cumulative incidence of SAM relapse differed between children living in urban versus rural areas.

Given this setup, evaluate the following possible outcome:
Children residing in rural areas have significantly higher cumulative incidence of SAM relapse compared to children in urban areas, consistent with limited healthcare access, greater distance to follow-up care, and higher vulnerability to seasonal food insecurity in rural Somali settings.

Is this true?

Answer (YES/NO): NO